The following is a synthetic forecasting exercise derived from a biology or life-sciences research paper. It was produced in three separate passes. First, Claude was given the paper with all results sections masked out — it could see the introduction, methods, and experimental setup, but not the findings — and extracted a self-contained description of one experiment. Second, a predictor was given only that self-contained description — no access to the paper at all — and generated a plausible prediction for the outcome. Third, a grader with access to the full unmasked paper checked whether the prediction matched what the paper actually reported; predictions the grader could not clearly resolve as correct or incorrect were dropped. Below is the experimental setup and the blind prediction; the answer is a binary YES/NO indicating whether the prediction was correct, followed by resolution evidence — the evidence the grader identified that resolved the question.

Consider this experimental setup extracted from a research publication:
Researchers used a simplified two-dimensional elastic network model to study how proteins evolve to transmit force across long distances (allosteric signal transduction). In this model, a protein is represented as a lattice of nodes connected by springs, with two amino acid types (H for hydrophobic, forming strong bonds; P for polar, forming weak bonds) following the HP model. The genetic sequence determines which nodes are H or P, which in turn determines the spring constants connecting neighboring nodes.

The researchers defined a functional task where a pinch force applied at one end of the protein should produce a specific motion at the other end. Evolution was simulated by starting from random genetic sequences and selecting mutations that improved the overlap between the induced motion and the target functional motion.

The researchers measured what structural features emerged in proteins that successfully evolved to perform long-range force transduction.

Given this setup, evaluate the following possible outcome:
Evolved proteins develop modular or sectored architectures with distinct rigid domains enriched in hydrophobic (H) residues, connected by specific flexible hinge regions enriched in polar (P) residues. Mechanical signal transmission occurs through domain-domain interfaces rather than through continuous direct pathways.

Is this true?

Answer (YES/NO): NO